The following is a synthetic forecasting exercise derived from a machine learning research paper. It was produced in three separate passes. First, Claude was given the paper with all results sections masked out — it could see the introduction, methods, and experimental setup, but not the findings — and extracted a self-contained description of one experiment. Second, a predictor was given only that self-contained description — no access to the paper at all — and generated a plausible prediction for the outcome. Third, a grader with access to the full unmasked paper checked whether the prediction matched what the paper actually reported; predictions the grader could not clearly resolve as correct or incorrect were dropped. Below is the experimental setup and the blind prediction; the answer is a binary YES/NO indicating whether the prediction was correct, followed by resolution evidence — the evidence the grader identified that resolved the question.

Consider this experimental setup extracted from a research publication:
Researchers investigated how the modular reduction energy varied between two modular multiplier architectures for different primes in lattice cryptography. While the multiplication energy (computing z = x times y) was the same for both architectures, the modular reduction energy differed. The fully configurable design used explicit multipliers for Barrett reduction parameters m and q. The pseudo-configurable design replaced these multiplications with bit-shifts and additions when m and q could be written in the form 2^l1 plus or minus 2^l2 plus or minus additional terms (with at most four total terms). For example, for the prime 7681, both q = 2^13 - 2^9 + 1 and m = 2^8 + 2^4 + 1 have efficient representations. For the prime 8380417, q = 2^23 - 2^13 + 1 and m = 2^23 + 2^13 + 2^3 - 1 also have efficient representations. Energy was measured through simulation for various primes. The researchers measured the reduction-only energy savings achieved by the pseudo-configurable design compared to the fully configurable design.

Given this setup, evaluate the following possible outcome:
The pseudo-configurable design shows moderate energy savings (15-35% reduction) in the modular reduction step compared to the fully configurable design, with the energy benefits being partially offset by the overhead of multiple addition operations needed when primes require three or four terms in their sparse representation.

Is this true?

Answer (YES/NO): NO